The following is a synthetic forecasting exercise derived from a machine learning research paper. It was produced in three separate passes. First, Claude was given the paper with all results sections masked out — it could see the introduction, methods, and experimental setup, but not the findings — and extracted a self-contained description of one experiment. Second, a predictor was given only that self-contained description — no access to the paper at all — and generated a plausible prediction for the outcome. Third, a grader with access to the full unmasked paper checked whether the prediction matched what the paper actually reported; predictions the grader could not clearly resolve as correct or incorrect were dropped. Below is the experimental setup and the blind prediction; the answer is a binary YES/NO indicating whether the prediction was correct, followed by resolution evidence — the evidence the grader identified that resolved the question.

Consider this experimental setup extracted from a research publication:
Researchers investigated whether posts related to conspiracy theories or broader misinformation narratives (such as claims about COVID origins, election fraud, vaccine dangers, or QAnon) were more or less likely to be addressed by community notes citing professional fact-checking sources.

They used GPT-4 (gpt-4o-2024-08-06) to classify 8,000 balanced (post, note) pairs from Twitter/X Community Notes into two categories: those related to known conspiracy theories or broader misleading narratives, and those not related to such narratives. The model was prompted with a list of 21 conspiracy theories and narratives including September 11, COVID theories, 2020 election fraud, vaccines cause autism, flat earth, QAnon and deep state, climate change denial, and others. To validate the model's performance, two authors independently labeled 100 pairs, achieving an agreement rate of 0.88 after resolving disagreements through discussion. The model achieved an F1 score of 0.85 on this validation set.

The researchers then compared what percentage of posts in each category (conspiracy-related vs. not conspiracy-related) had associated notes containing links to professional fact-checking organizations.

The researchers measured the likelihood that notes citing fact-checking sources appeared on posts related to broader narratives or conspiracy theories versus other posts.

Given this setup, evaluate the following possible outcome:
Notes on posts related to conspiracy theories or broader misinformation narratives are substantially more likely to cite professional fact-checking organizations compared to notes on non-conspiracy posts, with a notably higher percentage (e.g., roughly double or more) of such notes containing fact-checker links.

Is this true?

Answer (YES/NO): NO